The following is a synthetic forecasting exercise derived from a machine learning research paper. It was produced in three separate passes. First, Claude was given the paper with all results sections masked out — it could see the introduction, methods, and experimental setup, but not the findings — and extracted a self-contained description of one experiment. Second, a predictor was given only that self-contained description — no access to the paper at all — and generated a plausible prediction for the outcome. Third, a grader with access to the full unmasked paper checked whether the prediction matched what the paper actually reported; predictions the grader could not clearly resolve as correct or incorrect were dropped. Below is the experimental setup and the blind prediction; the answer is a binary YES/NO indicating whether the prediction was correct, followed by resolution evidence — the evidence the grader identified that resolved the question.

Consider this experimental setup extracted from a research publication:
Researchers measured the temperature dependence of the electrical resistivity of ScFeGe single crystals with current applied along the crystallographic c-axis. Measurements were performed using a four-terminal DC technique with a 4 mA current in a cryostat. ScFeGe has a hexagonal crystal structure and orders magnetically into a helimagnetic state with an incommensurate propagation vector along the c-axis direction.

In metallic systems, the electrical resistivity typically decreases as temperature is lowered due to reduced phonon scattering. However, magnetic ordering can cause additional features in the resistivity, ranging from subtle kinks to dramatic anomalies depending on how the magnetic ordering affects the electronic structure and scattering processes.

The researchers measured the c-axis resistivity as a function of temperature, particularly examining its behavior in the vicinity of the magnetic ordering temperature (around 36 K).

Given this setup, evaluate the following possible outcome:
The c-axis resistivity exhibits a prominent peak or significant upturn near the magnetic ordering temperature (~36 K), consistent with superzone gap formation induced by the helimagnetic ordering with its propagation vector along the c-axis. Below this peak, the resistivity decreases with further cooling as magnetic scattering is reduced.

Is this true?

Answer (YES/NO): YES